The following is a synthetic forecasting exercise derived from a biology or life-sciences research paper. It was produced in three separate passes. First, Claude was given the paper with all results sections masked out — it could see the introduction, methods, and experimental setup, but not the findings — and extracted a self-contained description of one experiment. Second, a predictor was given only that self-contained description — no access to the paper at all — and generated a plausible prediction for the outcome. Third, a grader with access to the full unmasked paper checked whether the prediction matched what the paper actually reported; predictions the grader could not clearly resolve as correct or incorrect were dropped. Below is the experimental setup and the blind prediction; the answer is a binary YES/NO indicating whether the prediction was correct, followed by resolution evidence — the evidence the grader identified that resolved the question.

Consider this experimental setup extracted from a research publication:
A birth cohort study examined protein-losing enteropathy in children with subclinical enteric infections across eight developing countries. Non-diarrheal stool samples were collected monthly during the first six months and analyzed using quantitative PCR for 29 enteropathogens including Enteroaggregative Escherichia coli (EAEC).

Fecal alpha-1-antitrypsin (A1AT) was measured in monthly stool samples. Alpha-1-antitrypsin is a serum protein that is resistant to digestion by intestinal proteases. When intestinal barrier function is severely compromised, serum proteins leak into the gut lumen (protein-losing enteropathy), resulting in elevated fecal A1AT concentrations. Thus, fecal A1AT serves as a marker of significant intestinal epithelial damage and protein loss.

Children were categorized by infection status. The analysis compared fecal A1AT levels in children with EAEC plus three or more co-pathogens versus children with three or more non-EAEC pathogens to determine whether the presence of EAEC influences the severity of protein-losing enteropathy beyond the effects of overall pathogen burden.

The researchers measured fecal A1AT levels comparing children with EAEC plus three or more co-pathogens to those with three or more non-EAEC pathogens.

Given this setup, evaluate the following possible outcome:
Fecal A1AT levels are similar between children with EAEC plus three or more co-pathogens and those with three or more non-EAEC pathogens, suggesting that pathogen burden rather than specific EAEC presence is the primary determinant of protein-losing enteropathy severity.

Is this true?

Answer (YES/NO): NO